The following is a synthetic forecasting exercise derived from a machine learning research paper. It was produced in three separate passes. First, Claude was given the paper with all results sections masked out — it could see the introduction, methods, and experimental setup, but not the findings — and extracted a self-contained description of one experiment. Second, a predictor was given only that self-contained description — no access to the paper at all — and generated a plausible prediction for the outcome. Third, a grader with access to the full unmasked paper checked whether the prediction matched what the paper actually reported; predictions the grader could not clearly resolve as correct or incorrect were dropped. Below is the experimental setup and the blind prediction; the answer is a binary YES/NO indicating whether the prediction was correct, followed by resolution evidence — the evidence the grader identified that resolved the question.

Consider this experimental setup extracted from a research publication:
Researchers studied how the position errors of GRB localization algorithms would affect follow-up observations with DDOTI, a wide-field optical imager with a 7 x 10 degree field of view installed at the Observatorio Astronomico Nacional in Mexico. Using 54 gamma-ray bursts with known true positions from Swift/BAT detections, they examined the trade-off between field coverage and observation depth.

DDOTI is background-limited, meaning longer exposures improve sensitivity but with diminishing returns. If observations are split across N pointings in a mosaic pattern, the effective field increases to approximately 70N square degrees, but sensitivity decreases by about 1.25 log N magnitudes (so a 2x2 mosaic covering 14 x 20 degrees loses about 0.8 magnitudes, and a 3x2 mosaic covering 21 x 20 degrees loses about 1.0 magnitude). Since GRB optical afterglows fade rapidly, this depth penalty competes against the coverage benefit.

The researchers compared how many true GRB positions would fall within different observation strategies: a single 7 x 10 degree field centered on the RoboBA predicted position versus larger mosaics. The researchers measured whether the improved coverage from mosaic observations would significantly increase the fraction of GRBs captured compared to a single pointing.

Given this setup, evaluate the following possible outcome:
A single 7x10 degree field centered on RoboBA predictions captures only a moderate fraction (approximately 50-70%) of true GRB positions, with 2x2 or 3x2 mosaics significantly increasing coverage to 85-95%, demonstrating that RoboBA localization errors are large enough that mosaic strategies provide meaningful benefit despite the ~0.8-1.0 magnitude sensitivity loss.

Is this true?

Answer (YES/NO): NO